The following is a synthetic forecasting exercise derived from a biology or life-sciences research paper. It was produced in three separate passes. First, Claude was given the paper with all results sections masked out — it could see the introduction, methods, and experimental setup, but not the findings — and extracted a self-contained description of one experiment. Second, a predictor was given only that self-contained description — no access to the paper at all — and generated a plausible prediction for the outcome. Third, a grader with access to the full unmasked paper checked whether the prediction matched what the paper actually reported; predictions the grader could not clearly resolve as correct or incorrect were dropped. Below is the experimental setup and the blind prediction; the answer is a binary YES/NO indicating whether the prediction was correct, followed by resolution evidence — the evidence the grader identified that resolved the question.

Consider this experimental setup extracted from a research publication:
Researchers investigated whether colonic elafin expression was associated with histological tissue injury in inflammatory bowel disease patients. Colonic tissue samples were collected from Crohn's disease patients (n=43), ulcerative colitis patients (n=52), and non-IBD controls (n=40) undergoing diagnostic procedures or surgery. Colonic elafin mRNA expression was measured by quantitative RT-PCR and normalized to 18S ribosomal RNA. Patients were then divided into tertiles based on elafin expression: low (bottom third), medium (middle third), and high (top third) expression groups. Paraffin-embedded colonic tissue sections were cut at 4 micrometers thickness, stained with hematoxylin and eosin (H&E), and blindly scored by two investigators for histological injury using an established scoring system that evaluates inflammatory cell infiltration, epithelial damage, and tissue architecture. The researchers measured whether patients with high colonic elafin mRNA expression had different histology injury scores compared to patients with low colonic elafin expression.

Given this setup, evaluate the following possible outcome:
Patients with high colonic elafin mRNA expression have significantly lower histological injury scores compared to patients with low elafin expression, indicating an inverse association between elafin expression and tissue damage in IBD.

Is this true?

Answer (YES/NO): NO